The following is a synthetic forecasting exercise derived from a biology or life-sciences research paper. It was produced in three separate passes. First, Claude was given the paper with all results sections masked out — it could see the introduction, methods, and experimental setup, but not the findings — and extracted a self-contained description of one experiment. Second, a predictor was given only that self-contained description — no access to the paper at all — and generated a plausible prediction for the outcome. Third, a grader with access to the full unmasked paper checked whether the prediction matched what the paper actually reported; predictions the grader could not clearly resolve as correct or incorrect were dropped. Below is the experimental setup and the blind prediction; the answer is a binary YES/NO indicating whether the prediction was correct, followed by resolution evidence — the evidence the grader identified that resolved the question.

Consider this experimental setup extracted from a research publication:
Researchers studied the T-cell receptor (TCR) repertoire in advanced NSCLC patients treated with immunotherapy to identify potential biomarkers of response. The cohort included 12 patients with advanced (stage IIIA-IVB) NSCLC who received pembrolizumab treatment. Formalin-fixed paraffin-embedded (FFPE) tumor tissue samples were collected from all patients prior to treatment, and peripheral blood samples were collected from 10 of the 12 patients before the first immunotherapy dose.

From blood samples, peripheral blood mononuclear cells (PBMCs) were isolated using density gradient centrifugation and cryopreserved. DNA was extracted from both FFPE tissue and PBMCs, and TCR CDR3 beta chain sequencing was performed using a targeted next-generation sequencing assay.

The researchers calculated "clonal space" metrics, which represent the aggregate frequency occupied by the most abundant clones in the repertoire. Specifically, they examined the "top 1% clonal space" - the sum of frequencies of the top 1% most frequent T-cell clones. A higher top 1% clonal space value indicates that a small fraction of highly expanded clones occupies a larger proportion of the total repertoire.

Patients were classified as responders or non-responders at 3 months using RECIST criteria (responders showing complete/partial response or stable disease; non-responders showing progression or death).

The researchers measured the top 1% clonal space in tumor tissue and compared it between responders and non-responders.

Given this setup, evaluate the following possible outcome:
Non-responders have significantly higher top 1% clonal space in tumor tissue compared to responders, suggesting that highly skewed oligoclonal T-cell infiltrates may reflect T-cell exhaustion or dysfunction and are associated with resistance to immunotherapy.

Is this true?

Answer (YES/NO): NO